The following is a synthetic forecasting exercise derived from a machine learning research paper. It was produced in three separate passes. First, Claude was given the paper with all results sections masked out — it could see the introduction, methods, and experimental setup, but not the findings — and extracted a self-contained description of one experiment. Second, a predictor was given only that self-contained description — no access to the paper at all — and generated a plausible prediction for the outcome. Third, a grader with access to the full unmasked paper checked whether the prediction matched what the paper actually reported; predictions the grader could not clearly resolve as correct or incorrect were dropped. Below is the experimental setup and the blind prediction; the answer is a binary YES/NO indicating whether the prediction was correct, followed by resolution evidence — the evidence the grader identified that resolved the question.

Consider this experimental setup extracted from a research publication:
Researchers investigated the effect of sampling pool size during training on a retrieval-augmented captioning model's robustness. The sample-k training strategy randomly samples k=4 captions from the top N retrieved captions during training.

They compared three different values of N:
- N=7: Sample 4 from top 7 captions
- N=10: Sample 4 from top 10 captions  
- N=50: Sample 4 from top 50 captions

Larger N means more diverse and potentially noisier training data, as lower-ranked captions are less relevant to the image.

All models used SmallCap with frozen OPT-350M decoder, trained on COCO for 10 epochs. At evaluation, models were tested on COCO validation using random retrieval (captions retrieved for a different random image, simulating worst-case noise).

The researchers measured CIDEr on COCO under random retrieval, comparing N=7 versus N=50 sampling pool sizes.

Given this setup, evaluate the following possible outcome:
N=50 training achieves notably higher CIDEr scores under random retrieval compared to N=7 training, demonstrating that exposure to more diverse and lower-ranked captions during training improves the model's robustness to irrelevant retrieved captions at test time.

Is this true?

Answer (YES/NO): YES